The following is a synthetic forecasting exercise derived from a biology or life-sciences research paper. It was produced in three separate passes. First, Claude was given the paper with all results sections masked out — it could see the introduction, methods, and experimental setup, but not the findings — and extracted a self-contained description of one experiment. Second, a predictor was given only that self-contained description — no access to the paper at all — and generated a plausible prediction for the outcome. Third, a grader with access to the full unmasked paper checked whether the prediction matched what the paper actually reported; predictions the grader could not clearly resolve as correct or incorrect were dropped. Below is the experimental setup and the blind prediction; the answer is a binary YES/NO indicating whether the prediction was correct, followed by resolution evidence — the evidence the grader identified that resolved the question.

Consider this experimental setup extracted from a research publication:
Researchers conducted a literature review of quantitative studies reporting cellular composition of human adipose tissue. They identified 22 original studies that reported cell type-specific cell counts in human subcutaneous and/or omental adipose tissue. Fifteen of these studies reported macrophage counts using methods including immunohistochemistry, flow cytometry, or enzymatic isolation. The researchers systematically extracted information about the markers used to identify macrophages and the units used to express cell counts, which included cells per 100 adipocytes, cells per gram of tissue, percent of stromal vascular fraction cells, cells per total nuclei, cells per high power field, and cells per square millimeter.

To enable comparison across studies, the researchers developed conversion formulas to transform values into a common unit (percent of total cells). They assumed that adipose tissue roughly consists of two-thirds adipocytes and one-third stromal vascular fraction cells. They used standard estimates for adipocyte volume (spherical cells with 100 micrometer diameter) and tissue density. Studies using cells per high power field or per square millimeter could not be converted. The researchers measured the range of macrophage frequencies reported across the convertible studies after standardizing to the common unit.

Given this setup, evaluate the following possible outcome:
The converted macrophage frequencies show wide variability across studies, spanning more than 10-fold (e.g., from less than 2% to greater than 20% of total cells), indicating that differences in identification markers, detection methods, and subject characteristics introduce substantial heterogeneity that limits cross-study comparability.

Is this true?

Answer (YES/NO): YES